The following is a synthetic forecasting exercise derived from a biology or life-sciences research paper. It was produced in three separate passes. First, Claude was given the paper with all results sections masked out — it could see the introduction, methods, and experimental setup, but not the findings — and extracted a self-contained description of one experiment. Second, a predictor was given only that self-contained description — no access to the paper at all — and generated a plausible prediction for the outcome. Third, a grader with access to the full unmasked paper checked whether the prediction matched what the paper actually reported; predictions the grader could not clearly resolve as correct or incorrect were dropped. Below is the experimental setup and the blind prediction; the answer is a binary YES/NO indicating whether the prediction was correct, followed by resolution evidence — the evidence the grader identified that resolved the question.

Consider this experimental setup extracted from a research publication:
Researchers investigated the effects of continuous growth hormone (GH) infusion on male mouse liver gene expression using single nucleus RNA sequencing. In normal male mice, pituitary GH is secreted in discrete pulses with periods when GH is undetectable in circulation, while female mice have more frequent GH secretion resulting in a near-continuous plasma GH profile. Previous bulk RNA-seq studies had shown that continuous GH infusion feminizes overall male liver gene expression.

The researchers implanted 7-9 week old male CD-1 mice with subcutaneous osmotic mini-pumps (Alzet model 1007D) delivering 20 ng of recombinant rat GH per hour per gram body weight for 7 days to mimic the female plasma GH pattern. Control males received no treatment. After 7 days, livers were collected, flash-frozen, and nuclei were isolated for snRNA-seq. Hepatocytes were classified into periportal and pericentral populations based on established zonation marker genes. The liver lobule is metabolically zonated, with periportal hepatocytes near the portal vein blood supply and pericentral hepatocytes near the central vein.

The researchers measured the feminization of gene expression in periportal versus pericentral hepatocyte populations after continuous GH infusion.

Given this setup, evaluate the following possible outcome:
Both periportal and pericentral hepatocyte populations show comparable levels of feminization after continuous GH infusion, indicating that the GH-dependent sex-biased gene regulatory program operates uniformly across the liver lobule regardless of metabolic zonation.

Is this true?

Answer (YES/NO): NO